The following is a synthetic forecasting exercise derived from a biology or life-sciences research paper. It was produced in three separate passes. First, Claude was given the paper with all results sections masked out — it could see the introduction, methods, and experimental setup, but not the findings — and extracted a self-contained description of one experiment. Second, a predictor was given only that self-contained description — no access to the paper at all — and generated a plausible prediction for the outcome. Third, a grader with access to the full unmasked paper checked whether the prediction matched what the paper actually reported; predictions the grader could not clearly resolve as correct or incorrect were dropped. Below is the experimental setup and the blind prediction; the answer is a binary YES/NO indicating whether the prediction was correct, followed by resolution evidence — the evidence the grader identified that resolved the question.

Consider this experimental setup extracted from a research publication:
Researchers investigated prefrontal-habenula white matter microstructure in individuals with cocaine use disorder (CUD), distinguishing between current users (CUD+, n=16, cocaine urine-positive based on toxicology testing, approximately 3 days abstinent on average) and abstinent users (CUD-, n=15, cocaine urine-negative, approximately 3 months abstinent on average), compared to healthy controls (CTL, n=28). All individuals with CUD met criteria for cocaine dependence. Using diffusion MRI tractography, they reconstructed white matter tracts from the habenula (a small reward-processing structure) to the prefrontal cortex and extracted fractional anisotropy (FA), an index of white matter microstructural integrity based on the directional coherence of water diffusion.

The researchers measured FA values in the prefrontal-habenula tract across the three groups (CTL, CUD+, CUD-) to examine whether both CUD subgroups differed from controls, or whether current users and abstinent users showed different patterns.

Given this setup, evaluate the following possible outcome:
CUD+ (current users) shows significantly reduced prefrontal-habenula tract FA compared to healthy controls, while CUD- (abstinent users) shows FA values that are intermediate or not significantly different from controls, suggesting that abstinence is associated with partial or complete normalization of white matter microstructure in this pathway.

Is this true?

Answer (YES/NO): NO